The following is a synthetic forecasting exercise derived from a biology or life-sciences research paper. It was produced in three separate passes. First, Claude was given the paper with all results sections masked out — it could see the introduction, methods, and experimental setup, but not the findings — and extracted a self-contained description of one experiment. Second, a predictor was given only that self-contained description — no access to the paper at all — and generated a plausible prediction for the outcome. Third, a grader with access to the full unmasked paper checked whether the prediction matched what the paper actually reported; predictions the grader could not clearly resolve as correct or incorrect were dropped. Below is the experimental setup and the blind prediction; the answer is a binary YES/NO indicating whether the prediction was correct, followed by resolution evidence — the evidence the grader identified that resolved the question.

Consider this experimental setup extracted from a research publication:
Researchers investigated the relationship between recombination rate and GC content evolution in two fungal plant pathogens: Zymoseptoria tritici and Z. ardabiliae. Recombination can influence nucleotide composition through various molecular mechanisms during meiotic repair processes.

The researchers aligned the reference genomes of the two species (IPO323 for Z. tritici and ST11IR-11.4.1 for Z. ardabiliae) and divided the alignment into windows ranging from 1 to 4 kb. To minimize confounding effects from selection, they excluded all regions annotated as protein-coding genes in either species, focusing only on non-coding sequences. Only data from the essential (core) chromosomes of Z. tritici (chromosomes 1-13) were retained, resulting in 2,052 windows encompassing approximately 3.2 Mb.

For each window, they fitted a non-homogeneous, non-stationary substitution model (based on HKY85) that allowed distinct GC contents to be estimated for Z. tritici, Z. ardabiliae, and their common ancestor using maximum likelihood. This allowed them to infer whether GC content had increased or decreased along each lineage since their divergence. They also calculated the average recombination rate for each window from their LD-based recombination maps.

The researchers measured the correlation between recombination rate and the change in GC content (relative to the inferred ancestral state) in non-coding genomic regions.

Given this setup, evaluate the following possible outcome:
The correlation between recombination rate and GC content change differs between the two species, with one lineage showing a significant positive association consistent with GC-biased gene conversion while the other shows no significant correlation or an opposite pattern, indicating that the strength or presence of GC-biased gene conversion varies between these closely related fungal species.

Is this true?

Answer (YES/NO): NO